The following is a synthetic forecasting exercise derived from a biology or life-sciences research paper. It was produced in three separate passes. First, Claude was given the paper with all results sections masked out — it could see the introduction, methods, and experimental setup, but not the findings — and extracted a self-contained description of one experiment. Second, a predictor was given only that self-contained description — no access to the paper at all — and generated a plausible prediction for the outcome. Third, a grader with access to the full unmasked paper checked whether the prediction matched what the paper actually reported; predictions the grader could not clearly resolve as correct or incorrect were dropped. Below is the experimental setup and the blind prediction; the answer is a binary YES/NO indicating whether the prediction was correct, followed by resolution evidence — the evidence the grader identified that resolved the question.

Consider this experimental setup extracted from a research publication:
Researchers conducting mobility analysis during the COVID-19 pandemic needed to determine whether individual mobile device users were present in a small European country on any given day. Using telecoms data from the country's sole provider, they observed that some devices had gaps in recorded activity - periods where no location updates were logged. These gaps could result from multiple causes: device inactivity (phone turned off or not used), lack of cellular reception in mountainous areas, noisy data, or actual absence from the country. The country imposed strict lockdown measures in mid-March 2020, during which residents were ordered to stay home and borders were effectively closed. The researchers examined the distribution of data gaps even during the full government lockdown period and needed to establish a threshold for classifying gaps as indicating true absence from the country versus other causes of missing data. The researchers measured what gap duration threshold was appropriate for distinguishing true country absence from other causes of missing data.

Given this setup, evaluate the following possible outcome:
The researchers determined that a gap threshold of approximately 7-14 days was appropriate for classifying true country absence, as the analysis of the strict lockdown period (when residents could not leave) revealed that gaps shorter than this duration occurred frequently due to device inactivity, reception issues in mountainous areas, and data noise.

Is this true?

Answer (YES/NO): NO